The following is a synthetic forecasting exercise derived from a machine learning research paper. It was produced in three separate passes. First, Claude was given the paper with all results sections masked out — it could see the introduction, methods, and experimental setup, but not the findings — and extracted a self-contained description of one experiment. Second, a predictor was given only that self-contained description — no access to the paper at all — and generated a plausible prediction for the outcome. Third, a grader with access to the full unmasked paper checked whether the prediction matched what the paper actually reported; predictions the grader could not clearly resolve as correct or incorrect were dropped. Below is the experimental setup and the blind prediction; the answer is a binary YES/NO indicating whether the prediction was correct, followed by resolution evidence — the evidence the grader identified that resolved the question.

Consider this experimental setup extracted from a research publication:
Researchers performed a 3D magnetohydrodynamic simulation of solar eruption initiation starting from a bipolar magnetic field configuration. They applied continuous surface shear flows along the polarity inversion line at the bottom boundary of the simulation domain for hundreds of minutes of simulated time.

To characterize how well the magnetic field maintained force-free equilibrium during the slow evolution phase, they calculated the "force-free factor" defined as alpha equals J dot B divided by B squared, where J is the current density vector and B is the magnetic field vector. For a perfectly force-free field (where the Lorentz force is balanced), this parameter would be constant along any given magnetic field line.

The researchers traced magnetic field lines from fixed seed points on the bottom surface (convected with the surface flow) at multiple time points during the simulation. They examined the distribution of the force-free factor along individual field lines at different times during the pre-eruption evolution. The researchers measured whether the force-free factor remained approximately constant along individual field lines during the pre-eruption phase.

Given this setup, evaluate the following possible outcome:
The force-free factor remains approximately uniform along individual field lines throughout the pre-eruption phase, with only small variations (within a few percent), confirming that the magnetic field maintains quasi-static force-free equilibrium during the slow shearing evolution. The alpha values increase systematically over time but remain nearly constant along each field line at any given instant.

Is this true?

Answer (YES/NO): YES